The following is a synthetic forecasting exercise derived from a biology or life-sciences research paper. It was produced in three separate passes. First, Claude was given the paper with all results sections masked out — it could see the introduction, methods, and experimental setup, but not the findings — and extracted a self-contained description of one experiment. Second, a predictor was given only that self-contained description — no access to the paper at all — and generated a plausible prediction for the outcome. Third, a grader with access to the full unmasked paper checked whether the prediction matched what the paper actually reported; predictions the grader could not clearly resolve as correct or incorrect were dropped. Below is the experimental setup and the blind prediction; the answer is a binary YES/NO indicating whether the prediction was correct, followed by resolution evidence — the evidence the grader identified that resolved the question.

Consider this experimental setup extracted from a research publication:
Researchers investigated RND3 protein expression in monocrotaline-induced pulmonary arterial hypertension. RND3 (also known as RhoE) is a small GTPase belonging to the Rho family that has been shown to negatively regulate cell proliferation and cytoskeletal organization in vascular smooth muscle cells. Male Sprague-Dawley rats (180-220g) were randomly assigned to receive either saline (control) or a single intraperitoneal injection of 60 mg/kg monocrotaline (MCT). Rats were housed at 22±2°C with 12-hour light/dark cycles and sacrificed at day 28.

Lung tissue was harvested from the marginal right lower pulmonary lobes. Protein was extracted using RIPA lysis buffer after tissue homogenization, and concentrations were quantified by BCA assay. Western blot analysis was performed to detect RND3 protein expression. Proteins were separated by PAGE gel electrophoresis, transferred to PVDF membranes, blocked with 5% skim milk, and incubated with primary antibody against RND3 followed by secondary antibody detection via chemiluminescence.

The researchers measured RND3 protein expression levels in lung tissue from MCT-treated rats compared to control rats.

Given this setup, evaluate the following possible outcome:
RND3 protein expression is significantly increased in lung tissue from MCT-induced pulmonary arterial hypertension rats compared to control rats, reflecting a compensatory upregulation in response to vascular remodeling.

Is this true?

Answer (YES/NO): NO